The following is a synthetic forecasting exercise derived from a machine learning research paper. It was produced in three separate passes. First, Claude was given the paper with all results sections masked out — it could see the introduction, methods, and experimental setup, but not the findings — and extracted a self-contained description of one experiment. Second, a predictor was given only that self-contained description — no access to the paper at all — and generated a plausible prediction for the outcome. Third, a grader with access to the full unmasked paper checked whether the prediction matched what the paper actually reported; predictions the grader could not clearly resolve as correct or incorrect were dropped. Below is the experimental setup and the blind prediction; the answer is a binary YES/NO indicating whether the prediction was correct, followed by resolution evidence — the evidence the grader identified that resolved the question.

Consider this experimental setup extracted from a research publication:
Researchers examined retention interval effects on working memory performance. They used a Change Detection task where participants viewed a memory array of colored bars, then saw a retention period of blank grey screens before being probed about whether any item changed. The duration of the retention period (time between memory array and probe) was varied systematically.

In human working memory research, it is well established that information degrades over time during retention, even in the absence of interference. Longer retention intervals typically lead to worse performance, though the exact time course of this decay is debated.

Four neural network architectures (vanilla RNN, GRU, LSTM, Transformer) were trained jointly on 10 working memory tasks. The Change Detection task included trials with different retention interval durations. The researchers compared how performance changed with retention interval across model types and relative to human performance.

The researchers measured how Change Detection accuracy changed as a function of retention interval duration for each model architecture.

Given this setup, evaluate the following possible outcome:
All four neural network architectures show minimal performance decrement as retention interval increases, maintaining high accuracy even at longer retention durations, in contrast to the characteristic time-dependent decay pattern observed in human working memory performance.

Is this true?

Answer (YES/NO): NO